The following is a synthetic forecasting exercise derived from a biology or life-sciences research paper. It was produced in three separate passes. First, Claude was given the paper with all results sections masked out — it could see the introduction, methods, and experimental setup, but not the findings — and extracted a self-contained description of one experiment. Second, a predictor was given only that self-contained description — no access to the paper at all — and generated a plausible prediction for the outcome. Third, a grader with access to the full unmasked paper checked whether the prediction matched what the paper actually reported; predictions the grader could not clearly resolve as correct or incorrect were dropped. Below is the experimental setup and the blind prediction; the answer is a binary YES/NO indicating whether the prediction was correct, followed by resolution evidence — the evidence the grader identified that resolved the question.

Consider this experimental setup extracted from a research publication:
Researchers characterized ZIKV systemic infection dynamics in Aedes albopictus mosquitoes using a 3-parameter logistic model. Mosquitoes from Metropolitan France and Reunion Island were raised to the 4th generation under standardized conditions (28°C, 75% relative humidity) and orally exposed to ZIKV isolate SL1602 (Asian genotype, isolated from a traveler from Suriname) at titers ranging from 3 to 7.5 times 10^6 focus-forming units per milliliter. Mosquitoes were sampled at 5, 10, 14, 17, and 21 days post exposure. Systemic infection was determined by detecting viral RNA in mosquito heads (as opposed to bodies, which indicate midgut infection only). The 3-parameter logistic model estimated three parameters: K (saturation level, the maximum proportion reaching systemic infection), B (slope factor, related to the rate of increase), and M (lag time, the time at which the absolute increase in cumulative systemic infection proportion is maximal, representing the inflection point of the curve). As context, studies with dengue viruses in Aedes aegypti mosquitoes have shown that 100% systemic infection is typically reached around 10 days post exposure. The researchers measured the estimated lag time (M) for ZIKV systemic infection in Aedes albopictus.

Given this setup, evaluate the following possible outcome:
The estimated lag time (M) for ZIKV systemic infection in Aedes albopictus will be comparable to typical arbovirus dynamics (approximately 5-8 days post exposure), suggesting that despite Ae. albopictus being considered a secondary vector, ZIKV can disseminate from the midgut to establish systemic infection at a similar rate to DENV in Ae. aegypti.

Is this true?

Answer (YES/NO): NO